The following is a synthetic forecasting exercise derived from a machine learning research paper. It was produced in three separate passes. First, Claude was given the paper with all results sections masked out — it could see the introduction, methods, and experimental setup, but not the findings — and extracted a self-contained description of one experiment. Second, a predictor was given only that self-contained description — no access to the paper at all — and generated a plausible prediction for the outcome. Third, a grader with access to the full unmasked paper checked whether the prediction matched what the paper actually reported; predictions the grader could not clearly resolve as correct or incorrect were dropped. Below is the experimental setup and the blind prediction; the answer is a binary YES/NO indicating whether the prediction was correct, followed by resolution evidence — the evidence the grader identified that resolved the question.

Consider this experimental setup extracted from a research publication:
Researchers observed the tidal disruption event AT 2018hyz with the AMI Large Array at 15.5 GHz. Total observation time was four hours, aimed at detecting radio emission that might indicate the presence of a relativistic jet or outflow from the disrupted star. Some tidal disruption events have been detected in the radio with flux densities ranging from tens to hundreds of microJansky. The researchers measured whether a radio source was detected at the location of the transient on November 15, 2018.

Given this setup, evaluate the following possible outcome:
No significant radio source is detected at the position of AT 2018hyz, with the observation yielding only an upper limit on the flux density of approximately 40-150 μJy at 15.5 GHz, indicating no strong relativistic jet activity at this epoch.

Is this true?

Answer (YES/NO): YES